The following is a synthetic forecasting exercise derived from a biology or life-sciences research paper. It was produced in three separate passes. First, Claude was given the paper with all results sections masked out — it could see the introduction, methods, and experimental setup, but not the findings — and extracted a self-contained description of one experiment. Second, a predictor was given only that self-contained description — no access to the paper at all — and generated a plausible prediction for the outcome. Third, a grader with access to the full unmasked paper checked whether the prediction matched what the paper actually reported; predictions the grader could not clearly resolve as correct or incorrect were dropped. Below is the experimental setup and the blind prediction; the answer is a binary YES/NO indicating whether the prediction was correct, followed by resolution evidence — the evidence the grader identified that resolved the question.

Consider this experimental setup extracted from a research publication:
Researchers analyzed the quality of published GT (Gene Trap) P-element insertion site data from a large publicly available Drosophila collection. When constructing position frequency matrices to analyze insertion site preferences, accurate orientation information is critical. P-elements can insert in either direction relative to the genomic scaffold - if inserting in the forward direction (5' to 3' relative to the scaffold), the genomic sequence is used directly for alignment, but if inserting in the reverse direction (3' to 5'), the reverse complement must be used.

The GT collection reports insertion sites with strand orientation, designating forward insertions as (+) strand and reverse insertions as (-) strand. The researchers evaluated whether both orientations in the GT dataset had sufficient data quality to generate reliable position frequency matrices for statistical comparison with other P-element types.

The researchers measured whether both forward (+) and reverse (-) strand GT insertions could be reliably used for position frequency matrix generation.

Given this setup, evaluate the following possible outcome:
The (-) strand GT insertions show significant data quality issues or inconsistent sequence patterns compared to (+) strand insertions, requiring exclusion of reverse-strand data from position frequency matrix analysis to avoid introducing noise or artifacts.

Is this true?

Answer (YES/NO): YES